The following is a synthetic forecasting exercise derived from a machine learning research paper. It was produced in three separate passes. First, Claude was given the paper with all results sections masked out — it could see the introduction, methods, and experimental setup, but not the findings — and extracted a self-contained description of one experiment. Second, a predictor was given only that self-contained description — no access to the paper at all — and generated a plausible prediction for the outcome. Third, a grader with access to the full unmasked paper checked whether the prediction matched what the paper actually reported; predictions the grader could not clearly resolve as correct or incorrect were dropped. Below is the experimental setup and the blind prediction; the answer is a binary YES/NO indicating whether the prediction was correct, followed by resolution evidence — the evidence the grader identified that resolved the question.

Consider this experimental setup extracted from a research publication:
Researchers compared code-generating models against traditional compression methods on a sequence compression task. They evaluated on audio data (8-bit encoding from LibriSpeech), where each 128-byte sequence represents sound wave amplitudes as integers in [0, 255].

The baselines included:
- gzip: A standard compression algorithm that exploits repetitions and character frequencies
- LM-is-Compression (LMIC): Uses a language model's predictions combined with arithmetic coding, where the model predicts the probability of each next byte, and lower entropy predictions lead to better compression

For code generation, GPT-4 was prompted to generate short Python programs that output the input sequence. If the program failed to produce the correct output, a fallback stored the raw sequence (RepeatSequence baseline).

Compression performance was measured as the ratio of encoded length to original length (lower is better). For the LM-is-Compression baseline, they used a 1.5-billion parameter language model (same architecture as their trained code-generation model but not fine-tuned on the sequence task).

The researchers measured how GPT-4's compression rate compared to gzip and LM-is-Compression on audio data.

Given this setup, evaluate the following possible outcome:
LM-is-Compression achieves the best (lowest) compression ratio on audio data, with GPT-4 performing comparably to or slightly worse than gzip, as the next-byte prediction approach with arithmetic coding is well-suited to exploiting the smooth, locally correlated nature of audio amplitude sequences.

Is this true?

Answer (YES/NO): NO